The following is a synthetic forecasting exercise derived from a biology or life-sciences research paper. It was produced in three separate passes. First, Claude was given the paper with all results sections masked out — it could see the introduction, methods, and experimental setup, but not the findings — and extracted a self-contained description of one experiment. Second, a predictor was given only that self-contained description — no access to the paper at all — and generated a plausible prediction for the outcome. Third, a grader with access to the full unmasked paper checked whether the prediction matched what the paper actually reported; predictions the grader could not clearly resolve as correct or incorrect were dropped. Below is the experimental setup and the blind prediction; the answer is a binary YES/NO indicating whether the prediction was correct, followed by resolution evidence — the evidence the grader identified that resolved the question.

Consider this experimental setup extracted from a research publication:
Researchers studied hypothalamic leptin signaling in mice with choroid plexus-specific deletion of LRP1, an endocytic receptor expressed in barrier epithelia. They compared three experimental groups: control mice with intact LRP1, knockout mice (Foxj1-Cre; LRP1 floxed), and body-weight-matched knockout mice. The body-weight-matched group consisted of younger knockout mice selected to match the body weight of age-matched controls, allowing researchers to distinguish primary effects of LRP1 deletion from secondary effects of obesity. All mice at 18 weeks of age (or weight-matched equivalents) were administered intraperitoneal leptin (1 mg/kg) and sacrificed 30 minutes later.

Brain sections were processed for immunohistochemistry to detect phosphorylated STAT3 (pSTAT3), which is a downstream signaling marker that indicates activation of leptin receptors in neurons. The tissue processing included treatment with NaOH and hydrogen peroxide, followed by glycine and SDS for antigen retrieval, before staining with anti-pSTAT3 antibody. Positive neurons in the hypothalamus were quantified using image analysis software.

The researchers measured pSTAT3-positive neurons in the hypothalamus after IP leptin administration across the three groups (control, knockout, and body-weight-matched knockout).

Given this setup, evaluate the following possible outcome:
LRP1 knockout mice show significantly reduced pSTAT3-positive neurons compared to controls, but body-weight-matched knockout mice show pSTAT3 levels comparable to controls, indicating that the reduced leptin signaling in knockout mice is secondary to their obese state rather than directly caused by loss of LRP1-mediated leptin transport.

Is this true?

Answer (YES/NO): NO